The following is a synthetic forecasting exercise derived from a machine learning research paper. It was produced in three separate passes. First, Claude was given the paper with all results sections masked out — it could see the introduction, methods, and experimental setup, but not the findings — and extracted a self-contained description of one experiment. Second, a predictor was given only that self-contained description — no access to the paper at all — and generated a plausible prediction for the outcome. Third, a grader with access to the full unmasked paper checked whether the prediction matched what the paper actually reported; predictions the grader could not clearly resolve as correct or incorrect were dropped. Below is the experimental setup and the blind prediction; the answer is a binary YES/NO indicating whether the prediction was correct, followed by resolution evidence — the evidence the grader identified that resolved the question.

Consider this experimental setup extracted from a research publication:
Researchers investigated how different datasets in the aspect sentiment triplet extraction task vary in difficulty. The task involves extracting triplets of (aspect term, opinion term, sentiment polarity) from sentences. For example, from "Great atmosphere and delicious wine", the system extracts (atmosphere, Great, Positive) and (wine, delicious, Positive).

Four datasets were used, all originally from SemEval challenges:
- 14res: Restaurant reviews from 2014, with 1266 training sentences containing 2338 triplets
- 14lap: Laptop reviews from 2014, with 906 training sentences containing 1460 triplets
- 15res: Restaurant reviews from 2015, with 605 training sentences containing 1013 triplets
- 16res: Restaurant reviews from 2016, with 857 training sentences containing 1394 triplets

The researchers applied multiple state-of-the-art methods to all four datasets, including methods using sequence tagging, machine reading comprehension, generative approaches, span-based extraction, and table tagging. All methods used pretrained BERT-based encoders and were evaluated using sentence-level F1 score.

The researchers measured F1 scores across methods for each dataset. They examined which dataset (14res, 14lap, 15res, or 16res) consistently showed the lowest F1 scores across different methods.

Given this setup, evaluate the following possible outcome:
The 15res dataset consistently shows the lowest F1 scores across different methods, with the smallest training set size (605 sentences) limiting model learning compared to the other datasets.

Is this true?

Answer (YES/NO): NO